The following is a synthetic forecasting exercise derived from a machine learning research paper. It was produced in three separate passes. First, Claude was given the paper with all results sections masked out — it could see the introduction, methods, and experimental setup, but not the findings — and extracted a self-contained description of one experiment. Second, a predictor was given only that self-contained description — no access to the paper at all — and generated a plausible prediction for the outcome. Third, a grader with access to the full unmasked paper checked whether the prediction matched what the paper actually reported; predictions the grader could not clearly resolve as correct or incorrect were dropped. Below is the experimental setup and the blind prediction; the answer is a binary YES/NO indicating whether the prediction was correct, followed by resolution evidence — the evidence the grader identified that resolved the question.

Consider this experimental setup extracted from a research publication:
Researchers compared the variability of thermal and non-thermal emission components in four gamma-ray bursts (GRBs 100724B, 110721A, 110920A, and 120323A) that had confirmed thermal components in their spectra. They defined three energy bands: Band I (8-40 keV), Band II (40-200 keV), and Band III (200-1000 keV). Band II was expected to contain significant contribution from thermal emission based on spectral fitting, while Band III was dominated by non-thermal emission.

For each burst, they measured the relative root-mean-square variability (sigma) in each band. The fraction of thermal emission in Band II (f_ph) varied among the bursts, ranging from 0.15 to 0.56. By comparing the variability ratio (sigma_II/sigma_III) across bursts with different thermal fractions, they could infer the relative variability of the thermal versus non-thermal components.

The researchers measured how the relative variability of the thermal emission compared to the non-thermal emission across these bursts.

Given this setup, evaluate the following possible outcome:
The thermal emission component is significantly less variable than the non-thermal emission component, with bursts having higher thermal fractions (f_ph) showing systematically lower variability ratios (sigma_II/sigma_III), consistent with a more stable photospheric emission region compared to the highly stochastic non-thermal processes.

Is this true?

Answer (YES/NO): NO